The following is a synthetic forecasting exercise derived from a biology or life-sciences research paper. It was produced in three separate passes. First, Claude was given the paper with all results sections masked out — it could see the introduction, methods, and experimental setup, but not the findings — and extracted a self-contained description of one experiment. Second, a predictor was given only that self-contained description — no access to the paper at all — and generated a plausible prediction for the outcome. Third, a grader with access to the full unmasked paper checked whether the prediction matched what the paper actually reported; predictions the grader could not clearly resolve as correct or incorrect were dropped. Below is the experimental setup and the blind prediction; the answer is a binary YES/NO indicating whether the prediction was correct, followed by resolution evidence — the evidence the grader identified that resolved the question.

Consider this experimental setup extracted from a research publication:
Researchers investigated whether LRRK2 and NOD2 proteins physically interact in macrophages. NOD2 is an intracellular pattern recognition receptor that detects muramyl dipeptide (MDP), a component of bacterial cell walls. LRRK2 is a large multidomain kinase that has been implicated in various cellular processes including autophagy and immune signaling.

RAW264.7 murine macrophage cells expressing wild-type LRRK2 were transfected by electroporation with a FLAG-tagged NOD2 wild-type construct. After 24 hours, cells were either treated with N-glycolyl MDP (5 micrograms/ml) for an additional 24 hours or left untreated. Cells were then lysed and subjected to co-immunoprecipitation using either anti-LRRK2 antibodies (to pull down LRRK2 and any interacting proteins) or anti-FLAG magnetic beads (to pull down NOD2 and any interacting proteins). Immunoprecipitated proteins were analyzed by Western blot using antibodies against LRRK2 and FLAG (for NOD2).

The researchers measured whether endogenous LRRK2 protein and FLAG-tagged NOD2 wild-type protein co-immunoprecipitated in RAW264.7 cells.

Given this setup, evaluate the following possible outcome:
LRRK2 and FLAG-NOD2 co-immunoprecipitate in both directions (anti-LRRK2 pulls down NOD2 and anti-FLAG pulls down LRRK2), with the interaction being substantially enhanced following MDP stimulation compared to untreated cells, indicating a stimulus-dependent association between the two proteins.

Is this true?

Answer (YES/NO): NO